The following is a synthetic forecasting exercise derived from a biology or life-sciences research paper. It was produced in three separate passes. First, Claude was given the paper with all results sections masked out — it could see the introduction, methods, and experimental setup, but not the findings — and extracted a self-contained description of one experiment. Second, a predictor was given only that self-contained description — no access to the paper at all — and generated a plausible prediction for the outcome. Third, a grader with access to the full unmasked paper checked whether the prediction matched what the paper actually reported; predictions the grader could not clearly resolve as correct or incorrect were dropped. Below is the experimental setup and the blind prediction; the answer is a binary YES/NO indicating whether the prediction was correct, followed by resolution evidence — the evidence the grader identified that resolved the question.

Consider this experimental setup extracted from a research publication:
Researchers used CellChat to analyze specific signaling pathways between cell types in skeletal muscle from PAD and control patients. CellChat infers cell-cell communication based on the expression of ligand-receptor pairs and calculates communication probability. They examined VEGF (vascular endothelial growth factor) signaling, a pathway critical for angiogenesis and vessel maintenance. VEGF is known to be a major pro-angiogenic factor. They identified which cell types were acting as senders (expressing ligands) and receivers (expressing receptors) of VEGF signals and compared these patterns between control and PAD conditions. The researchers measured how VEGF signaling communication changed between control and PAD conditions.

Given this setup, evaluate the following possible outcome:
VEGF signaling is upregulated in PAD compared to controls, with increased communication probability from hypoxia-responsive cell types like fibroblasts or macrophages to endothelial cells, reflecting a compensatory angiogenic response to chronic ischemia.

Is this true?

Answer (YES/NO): NO